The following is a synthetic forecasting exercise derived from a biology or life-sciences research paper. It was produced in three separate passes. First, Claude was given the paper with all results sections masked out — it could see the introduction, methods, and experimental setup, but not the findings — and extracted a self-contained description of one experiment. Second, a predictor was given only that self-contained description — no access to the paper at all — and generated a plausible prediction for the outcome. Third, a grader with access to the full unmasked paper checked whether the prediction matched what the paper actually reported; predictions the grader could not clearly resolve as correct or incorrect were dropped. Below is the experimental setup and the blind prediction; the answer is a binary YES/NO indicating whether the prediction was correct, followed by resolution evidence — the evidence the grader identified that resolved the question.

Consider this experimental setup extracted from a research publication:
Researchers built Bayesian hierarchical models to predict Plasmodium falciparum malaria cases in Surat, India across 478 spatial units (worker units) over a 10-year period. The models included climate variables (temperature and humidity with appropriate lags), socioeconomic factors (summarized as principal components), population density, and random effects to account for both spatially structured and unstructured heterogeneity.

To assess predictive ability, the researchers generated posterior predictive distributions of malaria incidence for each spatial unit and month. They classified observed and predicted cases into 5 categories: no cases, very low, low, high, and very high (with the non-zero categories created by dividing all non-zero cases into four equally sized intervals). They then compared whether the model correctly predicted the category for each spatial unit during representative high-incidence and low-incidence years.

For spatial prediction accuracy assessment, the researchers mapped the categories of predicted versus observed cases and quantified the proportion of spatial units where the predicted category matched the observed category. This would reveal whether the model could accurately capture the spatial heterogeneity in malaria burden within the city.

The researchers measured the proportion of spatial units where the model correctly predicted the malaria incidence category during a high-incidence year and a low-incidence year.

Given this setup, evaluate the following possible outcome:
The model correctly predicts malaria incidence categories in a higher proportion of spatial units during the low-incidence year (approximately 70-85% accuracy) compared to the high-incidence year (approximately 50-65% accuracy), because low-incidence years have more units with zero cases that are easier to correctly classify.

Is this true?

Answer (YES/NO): NO